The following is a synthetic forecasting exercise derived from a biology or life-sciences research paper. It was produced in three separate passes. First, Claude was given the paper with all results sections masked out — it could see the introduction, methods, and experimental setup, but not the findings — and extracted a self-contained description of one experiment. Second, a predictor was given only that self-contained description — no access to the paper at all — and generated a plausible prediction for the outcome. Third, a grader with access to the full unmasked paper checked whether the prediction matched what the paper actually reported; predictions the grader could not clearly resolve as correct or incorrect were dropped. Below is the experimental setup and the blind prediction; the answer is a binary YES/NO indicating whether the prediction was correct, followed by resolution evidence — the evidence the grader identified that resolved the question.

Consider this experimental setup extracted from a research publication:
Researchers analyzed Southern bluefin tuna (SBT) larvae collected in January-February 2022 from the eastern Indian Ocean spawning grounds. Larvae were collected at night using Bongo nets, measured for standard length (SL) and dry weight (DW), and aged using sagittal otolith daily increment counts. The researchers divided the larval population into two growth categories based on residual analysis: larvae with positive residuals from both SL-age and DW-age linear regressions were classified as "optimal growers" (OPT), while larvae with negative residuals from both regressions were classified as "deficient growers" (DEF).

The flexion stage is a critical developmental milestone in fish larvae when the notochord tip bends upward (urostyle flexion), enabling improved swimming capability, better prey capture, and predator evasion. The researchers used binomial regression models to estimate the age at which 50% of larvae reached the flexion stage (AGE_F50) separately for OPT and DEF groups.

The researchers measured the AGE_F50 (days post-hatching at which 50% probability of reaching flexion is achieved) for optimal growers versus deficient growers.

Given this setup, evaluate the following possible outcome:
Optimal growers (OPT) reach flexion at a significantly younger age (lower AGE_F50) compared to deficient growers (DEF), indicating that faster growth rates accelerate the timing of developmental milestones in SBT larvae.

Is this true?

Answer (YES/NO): NO